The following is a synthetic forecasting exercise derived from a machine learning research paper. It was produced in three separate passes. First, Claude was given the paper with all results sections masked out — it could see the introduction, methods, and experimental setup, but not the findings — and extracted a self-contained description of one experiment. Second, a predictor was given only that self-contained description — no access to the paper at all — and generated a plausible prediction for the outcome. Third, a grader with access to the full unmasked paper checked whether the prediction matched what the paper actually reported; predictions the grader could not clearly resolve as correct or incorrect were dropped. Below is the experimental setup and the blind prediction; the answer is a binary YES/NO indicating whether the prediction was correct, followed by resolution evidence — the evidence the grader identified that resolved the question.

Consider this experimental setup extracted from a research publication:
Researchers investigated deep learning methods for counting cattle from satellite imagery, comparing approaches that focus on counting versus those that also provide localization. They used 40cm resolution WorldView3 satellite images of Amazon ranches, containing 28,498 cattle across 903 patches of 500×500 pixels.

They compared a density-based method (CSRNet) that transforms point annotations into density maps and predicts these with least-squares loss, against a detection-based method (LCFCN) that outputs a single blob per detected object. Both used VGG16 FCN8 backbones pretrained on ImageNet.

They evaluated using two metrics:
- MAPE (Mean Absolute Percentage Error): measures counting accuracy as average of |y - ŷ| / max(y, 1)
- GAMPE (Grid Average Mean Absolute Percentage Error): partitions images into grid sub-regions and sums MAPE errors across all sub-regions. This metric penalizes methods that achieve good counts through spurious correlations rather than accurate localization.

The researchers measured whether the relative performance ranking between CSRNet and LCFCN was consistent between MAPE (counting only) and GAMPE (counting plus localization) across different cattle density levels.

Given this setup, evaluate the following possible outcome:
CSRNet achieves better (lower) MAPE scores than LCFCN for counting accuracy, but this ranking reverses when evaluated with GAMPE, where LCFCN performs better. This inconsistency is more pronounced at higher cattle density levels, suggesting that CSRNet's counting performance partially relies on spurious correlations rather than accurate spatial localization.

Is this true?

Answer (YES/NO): NO